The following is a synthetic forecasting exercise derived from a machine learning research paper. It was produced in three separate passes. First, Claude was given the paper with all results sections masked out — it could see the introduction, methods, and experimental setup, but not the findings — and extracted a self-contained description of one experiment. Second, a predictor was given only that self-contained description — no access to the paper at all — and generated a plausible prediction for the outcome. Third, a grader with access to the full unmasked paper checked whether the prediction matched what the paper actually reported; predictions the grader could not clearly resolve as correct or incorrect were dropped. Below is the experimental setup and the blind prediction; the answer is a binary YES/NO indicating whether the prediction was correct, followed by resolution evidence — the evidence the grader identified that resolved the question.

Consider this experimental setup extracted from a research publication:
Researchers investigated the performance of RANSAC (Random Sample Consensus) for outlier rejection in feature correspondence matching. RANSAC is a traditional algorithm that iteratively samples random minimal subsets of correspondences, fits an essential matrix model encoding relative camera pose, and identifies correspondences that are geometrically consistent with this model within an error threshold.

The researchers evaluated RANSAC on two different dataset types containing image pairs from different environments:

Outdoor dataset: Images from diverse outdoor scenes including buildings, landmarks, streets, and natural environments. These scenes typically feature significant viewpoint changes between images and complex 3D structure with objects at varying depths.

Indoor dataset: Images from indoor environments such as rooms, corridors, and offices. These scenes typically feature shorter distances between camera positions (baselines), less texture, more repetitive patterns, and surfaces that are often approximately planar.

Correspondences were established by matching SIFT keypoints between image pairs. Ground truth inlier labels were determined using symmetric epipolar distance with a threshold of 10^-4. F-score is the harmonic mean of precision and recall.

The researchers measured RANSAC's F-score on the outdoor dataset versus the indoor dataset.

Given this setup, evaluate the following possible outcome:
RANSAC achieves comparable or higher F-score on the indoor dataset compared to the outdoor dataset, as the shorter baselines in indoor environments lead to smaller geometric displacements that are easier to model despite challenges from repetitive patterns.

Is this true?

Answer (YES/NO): NO